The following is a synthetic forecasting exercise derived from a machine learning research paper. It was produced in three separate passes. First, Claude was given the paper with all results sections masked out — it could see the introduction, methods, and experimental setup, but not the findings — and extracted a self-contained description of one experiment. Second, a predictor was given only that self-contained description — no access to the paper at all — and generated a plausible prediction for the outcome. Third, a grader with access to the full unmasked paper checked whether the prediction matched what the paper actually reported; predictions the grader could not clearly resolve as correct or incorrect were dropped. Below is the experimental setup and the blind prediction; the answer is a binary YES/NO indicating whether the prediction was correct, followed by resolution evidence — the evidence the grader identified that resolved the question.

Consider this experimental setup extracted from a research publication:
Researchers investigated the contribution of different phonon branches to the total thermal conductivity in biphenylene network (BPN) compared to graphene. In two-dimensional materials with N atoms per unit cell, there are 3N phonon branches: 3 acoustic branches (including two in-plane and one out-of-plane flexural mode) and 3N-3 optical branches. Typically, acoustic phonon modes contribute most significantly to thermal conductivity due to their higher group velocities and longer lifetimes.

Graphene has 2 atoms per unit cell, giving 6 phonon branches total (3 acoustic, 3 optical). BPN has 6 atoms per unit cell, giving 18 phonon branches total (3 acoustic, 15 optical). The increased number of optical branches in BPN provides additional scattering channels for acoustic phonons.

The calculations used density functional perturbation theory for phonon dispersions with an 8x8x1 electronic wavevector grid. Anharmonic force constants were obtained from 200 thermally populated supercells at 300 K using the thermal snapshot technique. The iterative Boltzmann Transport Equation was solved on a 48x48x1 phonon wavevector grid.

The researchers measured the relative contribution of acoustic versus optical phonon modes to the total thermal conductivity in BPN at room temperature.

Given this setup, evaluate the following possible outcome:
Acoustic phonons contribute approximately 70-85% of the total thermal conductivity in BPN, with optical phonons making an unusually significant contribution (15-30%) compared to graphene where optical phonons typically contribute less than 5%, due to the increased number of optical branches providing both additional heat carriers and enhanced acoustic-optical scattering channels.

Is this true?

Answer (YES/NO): NO